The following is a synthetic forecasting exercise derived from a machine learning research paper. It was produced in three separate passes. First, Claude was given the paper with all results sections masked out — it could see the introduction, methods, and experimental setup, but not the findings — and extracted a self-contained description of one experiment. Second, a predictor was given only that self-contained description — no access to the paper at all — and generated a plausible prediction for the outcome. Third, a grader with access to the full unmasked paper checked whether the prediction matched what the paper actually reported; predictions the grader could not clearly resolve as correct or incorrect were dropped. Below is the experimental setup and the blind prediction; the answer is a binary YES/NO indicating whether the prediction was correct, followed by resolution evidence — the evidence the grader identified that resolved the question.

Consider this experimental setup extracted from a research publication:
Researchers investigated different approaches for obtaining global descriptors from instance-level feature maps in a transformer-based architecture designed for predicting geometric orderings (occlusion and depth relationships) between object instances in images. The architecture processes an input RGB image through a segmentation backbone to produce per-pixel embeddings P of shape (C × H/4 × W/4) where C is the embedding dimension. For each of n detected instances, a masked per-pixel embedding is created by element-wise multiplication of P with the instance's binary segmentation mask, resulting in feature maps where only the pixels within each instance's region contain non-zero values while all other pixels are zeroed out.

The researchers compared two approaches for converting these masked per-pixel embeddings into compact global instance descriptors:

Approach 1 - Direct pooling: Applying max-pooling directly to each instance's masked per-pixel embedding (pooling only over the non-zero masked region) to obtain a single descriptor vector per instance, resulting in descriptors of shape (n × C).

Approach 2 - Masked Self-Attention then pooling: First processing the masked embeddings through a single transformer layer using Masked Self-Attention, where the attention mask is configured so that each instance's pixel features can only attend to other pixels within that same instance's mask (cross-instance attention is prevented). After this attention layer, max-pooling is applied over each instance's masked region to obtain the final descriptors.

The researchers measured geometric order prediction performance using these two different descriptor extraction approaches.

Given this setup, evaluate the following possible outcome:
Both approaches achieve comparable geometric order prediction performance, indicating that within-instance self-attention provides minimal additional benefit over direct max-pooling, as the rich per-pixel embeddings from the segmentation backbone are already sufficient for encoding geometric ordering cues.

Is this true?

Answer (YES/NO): NO